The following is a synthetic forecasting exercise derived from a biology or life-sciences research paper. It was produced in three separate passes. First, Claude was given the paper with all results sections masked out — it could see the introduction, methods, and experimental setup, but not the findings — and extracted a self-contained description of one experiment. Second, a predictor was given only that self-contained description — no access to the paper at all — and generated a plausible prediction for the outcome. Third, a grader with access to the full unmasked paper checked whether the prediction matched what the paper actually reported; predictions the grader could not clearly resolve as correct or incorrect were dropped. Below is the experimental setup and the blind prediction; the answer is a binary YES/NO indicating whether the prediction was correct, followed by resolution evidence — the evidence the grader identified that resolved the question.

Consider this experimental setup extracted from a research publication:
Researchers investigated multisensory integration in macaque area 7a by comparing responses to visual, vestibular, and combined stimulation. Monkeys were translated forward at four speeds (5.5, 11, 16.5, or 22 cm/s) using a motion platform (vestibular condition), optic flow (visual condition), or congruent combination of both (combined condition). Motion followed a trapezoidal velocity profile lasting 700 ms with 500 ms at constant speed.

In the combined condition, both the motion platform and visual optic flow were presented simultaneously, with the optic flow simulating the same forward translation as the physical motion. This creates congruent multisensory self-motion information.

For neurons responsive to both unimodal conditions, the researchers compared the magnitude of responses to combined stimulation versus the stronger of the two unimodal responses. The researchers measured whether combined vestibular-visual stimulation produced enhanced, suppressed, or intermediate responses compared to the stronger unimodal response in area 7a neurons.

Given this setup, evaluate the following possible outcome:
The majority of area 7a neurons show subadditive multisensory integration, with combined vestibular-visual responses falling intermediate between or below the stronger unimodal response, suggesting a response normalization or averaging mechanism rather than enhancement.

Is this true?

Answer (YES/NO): NO